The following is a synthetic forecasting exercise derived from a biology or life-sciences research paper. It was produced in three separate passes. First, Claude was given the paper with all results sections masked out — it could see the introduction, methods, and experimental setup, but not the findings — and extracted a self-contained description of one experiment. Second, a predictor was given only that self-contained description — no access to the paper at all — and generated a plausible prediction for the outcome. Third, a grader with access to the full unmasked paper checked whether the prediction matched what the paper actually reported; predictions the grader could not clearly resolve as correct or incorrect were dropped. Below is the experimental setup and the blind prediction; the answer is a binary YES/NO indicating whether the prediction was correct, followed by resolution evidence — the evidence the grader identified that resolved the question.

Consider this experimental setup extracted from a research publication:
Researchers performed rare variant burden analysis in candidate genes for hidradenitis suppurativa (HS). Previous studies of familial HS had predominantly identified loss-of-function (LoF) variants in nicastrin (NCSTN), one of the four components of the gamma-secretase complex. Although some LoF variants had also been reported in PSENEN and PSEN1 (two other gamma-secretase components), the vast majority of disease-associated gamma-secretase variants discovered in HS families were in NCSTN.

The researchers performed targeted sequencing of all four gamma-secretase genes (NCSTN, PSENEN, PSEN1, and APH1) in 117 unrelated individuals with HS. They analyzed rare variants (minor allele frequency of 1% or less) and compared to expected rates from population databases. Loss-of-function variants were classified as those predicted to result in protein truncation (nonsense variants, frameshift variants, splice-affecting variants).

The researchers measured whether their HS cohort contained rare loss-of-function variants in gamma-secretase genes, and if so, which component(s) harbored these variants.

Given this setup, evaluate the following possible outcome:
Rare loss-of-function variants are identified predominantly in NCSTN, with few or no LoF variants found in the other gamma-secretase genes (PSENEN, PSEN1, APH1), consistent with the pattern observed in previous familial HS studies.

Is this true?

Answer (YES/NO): YES